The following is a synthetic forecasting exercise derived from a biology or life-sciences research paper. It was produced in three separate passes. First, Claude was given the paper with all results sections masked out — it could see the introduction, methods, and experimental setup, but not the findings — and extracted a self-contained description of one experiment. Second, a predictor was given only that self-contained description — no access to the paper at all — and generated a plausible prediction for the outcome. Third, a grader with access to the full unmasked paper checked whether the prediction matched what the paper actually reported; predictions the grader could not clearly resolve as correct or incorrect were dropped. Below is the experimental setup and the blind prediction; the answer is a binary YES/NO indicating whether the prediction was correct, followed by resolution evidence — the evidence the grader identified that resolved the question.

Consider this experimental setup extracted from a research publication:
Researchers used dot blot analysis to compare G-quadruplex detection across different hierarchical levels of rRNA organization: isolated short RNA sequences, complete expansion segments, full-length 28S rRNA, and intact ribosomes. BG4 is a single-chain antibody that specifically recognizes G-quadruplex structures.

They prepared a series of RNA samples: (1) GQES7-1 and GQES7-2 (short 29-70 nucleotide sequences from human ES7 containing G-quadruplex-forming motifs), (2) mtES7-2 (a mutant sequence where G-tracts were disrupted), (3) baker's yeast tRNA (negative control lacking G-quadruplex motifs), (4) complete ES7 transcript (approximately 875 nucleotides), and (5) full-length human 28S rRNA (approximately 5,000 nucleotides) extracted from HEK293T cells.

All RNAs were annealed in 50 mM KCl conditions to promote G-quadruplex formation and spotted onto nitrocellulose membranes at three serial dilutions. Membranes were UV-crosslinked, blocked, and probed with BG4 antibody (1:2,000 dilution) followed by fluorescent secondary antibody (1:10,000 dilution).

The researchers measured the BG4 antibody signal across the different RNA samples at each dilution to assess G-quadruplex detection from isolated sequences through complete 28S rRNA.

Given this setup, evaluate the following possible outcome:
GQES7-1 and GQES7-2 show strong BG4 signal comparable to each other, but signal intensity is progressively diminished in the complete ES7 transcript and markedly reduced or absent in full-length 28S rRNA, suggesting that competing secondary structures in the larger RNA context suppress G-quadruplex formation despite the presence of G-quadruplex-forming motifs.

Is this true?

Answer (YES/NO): NO